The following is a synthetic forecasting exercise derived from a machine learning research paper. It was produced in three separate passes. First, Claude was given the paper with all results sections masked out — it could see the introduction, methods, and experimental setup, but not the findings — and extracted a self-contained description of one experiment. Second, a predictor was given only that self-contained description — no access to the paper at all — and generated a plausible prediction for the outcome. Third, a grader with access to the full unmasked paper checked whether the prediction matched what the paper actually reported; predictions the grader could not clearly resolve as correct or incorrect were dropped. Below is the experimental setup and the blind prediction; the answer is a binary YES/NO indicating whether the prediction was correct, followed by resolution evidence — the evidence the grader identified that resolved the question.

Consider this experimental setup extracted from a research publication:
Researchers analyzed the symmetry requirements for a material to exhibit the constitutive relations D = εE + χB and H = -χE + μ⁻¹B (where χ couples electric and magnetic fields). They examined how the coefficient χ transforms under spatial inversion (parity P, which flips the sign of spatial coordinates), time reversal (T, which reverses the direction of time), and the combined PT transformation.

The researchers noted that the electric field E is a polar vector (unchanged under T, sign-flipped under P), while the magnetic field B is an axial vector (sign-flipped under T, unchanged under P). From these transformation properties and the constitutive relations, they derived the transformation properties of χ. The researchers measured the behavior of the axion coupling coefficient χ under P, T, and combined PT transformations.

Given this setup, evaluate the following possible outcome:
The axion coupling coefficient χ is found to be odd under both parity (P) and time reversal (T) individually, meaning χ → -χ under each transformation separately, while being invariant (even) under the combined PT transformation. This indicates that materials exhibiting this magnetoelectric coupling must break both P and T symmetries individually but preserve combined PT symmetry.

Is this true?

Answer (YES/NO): YES